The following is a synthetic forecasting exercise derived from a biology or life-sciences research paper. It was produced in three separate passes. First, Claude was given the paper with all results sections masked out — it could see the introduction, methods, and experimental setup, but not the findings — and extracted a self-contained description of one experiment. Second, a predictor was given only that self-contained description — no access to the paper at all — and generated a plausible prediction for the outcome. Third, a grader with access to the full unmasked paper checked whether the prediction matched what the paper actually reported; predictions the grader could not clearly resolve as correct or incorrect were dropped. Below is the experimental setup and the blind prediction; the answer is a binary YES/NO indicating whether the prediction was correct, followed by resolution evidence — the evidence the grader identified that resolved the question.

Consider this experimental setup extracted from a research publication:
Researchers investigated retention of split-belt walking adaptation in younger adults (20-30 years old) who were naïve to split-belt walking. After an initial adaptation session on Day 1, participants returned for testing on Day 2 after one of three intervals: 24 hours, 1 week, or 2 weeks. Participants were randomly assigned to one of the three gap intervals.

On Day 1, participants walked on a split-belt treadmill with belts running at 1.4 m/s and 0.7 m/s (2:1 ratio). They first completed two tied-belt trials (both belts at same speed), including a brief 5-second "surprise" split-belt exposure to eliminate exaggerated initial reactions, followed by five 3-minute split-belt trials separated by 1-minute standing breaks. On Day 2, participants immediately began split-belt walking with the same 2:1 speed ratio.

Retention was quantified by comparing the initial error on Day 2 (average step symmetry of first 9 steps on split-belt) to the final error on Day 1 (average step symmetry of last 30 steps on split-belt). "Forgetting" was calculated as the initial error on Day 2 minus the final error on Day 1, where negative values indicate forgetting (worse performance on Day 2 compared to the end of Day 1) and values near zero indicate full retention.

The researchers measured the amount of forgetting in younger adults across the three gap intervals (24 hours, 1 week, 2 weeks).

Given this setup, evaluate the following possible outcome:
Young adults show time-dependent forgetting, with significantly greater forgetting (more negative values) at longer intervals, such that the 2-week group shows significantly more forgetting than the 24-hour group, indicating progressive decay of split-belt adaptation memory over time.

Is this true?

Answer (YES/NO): NO